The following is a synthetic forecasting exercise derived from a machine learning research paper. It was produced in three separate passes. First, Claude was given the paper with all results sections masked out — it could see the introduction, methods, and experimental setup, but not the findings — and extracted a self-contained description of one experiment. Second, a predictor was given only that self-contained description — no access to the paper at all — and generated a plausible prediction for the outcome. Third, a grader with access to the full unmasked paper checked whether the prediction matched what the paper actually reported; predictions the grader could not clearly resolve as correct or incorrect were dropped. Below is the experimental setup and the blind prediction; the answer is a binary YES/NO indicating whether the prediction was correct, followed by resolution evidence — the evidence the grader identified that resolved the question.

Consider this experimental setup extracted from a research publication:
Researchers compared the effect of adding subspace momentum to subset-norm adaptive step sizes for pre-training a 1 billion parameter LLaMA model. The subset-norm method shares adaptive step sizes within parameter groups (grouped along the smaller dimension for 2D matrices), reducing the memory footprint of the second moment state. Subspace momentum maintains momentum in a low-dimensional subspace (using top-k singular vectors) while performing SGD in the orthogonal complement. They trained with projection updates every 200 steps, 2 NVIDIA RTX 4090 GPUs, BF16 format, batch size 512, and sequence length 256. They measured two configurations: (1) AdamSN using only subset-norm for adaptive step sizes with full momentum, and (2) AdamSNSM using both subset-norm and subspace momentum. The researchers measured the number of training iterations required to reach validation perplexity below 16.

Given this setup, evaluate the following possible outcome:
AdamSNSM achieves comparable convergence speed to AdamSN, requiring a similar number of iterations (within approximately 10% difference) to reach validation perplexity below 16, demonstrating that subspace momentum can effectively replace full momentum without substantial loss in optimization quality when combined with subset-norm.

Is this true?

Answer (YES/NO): NO